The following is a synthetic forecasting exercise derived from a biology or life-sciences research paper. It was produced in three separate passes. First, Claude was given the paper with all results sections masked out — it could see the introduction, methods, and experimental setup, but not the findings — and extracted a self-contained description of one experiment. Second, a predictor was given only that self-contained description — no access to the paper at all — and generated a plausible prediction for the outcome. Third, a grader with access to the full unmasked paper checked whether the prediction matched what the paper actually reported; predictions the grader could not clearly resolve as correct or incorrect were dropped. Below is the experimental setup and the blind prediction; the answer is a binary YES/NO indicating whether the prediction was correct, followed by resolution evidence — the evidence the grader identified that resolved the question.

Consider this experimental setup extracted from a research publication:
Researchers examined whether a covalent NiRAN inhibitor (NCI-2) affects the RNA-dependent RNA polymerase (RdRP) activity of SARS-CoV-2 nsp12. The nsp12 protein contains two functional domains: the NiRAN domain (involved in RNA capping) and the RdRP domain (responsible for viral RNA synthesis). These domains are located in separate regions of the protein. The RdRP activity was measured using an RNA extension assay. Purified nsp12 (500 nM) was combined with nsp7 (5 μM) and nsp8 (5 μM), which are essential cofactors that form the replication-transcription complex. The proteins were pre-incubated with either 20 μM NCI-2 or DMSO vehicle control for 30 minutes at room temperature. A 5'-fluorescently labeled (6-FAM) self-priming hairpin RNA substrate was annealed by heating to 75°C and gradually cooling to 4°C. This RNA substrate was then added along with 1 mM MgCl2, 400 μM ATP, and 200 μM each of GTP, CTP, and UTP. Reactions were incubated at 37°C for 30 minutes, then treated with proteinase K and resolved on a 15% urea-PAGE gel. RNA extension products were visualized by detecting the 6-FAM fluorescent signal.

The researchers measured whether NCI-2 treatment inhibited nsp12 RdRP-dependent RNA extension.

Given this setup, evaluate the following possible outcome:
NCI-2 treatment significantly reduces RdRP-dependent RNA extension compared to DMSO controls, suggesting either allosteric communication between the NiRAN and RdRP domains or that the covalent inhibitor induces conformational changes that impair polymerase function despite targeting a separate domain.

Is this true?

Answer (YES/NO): NO